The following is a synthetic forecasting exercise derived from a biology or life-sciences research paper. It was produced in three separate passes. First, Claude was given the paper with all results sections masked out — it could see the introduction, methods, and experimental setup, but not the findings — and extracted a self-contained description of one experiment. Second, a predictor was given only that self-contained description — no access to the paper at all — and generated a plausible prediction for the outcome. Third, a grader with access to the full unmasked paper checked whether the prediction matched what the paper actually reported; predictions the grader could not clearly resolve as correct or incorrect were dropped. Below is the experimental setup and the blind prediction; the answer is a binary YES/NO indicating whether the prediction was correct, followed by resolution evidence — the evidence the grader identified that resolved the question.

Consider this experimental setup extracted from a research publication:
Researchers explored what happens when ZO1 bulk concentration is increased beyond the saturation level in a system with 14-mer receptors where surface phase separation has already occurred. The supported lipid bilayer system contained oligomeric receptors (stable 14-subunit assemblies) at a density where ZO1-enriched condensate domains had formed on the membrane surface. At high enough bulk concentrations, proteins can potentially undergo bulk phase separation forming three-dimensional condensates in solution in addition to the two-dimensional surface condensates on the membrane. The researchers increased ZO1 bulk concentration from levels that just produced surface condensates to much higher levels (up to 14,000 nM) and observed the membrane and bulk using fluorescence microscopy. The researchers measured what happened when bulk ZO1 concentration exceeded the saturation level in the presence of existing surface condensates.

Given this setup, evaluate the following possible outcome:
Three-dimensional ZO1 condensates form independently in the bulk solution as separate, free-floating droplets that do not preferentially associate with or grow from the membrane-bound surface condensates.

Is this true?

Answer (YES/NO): NO